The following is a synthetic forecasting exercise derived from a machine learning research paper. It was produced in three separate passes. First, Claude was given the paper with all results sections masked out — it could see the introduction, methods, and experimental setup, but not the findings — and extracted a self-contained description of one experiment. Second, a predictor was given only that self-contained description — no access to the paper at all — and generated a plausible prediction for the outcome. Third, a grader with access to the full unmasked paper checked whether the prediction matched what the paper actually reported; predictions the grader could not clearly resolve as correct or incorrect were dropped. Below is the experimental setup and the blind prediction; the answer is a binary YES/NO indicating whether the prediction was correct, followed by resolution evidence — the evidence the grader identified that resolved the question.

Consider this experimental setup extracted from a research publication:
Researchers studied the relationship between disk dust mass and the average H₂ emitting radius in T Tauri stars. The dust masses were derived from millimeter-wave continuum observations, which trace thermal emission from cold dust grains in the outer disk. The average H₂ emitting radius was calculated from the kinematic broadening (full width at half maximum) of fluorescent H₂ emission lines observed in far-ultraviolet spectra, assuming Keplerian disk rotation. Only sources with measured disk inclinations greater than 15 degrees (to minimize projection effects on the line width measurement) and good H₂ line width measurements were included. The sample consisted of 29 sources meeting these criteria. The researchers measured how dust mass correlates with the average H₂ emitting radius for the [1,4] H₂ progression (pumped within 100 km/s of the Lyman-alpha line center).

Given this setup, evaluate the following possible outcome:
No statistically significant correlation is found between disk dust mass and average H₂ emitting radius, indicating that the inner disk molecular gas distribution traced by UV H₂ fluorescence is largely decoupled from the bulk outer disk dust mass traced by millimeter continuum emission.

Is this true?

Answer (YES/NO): NO